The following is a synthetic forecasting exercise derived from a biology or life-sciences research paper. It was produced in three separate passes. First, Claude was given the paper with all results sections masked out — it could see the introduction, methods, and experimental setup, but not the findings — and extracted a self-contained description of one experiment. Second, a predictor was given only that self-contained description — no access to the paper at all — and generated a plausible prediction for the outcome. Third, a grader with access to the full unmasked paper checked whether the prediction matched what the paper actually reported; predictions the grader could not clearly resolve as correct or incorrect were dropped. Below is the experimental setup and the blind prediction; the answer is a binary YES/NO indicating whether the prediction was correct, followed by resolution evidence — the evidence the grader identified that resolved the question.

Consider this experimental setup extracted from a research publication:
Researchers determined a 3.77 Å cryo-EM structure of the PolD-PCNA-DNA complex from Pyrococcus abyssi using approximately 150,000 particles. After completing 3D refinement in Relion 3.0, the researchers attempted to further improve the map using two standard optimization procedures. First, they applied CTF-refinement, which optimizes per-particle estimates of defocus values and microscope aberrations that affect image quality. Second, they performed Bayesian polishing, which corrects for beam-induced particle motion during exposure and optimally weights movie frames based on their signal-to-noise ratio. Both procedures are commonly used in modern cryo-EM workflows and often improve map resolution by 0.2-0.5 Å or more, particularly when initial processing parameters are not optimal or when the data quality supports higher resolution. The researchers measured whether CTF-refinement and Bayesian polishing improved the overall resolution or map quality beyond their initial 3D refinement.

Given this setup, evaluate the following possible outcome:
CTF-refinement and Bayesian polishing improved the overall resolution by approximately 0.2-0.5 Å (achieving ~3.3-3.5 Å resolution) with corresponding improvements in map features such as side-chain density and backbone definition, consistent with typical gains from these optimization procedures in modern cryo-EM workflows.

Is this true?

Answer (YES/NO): NO